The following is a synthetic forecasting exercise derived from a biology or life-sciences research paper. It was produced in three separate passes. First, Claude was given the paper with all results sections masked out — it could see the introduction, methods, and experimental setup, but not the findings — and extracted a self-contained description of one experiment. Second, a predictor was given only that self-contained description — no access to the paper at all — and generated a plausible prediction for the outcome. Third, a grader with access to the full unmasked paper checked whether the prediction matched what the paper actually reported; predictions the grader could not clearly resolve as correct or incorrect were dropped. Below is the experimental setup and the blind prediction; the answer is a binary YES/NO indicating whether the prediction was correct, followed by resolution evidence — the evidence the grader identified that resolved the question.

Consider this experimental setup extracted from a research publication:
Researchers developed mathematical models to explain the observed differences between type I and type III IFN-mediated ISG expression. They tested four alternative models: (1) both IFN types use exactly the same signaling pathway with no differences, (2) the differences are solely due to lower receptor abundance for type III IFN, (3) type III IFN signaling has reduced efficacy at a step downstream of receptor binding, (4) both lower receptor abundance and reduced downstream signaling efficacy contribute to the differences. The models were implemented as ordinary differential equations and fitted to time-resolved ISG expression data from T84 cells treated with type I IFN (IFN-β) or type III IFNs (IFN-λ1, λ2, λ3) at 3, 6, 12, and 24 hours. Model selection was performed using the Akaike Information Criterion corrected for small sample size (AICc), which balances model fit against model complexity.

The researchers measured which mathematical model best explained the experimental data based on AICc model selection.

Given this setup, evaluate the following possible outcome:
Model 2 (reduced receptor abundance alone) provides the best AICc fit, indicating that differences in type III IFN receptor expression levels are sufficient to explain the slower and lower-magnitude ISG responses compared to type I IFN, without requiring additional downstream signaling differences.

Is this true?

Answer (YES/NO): NO